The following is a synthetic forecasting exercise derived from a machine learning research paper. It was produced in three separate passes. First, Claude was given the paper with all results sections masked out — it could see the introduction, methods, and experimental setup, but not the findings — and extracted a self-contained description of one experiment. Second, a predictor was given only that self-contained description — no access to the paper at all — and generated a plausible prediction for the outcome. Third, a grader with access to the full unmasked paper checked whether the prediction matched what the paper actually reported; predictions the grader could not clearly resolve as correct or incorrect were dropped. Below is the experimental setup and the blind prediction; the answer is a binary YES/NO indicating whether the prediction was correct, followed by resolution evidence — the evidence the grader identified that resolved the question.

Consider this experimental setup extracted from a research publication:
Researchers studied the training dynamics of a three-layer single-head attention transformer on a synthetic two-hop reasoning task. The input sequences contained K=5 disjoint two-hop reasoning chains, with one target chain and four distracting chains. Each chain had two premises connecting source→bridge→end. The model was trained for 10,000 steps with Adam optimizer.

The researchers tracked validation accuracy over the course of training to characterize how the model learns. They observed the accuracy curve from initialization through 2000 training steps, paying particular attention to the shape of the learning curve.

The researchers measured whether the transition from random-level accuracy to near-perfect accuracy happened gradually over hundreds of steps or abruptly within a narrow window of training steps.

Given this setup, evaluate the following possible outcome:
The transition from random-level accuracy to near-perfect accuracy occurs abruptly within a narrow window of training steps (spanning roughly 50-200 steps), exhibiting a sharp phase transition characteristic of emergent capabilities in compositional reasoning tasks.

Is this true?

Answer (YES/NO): YES